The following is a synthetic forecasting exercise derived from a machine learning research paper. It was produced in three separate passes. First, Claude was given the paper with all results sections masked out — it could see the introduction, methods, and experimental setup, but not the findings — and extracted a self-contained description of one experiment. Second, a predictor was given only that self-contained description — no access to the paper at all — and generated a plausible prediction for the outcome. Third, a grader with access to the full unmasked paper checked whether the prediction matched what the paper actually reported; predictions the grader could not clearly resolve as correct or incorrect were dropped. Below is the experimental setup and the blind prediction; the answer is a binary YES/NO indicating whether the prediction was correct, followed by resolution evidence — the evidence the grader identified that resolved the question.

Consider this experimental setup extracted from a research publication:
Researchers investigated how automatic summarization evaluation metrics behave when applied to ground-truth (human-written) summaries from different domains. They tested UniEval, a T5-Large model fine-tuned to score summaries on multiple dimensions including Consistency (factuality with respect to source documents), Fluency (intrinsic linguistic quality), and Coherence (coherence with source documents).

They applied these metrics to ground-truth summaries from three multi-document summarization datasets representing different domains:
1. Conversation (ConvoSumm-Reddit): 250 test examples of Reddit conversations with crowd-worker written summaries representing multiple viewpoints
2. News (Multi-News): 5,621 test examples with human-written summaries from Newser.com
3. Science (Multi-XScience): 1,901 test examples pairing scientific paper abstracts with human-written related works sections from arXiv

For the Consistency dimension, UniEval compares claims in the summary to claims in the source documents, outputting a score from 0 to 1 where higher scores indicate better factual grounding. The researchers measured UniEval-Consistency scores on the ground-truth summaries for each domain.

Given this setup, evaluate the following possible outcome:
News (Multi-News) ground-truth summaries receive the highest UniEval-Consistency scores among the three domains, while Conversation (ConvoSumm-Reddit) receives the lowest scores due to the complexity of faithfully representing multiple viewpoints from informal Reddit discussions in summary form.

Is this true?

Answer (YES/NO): NO